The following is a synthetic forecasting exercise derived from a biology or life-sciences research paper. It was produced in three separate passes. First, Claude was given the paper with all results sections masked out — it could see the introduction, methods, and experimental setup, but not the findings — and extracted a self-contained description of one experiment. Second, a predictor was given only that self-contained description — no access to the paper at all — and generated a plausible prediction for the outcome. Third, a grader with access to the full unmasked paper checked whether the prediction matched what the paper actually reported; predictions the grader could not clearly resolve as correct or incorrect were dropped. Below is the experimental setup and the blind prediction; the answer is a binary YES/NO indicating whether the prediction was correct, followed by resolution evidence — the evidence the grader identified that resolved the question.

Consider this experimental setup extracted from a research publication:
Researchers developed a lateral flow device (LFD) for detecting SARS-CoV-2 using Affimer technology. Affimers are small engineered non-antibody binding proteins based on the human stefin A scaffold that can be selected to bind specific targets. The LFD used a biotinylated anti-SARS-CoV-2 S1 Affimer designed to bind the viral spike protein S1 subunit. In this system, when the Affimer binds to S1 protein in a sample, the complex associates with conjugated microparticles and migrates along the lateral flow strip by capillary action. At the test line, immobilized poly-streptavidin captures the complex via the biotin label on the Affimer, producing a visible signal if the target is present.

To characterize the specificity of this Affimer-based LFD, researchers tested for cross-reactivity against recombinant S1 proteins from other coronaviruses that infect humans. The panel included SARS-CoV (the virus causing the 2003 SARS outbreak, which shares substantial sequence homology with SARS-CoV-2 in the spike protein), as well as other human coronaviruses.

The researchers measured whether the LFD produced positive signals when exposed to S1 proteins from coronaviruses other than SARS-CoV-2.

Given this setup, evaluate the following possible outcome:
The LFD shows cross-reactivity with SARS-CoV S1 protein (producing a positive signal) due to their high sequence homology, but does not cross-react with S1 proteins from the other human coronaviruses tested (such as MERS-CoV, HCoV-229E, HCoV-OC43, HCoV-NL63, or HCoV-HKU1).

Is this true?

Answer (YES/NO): YES